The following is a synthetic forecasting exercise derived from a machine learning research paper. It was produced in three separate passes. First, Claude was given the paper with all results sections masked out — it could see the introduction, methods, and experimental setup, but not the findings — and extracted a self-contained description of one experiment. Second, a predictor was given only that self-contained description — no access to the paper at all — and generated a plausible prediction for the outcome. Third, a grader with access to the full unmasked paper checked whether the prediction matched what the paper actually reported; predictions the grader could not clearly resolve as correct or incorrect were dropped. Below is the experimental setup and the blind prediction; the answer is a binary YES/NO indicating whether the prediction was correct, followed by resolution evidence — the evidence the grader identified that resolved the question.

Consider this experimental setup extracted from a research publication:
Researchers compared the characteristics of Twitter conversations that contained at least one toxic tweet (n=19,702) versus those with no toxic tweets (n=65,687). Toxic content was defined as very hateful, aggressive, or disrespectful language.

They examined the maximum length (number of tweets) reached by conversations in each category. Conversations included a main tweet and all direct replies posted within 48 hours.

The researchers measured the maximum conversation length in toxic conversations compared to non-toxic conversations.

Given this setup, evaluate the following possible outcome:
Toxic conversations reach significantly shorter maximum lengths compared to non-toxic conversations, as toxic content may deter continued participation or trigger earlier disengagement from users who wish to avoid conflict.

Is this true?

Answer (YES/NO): NO